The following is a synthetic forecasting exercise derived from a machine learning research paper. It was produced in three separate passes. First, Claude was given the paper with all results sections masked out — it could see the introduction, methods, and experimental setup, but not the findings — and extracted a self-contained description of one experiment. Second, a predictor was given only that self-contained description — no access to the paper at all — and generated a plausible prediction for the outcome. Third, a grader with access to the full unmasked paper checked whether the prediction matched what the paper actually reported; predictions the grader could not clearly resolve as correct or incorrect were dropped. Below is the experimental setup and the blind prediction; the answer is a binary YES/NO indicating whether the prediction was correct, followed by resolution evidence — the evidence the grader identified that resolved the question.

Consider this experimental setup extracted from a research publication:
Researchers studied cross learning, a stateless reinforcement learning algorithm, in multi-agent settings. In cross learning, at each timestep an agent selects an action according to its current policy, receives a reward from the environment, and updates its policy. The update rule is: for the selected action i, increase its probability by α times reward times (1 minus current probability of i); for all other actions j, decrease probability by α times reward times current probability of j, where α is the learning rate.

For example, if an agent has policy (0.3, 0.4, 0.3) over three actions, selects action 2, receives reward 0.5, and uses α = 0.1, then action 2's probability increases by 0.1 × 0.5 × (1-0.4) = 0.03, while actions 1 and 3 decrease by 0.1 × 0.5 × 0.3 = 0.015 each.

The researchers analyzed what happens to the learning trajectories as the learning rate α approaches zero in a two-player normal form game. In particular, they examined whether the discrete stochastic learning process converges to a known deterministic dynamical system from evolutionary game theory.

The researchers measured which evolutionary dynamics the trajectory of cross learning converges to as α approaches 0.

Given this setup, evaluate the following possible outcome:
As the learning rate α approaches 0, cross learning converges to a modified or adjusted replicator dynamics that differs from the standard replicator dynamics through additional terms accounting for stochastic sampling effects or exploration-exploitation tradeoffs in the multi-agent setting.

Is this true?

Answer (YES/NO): NO